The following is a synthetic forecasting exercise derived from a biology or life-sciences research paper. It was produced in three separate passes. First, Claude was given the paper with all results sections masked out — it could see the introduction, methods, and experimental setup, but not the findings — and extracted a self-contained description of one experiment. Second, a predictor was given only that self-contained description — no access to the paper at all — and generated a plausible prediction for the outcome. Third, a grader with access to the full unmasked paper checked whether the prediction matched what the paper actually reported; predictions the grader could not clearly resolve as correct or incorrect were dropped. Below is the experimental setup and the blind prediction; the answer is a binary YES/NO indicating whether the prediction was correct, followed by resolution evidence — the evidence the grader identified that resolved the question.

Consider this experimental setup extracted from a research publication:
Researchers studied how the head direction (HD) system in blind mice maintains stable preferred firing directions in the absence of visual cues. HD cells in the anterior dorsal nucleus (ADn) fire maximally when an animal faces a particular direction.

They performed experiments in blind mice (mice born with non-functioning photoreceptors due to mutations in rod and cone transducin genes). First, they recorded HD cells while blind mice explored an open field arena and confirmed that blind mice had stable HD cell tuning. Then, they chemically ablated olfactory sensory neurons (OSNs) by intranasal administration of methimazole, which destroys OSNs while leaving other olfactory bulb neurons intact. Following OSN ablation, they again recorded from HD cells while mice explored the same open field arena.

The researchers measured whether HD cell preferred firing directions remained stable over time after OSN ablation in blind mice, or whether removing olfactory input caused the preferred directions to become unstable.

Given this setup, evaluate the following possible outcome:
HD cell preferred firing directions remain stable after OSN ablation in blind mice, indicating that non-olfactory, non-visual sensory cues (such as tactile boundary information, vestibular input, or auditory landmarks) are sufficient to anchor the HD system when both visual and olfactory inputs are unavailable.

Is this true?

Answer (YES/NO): NO